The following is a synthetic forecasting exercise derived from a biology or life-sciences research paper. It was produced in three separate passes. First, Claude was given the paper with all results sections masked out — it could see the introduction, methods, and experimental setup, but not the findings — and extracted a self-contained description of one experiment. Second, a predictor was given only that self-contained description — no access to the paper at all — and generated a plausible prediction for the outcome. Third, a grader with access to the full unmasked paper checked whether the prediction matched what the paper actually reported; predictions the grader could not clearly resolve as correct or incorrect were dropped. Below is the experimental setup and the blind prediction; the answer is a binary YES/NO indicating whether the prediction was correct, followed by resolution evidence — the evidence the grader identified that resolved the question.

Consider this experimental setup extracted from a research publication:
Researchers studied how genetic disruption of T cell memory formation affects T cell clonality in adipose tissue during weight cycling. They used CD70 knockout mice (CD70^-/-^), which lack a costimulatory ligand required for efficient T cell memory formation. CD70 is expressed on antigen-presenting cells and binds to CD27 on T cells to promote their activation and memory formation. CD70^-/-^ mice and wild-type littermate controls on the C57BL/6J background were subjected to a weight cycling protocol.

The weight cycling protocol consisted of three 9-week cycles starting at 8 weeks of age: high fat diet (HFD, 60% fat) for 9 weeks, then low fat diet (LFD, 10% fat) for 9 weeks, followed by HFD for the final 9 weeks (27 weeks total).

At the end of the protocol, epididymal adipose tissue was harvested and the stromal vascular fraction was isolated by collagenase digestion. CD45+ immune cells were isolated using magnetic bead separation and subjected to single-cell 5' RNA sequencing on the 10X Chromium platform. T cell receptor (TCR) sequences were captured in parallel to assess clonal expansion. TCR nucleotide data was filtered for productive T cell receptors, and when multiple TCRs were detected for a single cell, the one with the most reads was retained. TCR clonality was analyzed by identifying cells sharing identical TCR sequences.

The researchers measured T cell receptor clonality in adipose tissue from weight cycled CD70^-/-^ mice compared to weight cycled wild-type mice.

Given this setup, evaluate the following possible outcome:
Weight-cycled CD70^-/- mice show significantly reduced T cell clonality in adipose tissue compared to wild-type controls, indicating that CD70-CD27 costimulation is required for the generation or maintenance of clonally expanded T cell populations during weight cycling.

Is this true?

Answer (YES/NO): YES